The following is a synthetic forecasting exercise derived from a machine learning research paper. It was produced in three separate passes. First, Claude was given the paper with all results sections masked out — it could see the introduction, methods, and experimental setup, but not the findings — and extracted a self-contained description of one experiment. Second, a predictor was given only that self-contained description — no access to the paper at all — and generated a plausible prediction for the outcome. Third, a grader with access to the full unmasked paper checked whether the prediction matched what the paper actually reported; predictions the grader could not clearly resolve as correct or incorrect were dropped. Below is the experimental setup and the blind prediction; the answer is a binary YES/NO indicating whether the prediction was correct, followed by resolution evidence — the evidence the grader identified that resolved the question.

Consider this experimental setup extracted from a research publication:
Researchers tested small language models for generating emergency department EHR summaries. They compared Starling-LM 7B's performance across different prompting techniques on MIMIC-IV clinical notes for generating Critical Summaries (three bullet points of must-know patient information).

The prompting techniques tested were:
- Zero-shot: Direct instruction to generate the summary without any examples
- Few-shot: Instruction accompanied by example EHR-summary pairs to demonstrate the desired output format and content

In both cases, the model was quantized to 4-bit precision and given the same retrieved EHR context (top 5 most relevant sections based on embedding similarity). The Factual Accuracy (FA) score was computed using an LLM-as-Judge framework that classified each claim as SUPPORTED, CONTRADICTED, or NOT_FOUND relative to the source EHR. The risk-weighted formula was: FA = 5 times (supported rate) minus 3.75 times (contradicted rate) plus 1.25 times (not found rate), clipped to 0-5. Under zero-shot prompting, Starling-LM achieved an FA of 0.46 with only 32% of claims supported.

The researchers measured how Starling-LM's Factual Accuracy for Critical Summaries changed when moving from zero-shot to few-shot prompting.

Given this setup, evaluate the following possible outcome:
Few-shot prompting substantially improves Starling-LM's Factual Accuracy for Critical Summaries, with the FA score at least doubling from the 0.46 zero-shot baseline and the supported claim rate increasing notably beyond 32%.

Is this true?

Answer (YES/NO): YES